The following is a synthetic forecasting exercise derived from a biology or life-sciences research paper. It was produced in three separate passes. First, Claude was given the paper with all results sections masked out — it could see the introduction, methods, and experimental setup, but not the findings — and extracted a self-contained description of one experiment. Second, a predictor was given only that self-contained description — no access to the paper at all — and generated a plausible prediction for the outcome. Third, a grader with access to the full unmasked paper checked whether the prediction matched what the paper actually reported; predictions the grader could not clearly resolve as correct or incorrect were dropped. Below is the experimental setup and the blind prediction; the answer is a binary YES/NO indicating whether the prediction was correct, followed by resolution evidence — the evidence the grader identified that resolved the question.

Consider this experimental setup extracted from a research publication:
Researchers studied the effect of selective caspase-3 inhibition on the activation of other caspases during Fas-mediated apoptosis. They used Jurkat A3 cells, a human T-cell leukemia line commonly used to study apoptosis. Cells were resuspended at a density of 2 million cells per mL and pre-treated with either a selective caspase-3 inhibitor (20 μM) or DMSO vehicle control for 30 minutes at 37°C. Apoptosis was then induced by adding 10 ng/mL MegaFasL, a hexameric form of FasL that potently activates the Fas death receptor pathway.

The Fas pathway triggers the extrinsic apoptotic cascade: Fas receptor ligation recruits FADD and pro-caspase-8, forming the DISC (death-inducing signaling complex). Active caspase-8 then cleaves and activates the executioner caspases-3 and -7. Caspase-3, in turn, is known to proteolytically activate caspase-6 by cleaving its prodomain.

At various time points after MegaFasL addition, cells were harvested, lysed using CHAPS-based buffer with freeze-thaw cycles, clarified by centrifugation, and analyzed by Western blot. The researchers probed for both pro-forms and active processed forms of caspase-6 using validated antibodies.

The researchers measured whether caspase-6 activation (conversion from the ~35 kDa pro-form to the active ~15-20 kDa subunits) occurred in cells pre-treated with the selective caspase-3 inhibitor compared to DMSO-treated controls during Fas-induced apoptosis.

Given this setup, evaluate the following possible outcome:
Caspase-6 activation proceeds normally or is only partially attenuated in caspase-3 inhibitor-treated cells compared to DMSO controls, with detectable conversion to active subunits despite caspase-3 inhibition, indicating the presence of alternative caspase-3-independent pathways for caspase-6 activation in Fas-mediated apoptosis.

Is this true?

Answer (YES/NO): YES